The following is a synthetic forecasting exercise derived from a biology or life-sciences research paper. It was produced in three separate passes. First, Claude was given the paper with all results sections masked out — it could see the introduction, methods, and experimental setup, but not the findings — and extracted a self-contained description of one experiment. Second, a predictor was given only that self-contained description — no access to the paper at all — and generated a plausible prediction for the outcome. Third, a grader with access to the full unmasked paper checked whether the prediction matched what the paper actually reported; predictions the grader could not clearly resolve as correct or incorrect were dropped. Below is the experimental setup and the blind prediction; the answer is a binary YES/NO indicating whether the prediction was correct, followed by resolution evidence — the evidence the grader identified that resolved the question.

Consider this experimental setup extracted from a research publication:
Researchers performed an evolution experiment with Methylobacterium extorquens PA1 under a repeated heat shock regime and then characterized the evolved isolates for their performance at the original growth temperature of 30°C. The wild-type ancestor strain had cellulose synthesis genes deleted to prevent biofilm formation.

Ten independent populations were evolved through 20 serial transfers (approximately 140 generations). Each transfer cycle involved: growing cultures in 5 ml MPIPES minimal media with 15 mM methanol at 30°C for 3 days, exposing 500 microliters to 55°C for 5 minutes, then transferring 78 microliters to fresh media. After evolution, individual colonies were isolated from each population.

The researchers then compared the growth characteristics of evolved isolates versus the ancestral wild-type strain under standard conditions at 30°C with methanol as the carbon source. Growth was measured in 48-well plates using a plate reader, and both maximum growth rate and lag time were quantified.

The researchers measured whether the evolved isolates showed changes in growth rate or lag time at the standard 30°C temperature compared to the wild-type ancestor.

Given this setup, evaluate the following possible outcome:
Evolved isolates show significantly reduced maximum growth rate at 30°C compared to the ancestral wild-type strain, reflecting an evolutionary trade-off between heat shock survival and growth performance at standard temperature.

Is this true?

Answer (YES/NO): NO